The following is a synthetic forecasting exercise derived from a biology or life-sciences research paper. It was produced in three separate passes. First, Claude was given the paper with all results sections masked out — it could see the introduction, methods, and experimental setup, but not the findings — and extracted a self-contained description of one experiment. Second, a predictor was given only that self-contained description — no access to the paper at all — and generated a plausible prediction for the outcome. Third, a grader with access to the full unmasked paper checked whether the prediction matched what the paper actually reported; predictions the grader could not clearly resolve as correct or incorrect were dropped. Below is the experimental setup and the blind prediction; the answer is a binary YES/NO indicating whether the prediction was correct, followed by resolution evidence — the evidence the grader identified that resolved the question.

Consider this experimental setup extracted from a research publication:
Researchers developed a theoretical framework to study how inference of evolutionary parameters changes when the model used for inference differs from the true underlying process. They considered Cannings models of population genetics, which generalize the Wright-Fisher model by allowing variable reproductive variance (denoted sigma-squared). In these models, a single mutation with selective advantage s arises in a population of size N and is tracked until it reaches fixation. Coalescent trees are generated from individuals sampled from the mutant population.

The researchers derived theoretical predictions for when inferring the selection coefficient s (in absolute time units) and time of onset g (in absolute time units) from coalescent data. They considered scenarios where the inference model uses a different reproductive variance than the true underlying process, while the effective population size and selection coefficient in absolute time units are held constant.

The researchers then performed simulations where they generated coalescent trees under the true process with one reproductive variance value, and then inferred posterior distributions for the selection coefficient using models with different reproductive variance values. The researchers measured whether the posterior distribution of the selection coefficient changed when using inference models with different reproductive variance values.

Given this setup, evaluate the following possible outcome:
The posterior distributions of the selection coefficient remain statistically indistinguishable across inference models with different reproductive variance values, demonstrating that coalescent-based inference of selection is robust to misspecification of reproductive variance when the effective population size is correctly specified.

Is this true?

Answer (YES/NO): YES